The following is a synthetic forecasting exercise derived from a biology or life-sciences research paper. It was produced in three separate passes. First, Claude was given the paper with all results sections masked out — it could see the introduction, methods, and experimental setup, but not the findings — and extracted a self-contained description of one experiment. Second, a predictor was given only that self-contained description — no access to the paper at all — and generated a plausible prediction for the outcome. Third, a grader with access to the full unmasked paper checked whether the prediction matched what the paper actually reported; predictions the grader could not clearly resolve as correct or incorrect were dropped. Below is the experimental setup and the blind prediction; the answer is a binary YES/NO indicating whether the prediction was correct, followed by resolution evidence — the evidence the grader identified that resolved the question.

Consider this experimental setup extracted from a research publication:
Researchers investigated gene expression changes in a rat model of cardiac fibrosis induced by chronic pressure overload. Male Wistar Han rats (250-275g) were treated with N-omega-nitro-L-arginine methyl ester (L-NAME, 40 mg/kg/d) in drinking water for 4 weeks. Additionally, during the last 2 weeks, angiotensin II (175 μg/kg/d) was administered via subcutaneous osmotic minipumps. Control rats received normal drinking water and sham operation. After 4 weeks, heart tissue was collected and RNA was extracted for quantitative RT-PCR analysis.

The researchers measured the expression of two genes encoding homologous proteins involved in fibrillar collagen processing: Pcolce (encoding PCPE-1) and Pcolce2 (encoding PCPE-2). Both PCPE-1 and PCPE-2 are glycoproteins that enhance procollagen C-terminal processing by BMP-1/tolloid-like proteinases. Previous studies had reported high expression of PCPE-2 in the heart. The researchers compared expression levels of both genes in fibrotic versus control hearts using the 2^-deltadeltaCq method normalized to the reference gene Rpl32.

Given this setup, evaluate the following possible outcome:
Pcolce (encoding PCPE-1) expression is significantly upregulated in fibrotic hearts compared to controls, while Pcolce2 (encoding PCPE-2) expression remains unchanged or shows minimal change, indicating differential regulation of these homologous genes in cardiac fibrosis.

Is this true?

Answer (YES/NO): YES